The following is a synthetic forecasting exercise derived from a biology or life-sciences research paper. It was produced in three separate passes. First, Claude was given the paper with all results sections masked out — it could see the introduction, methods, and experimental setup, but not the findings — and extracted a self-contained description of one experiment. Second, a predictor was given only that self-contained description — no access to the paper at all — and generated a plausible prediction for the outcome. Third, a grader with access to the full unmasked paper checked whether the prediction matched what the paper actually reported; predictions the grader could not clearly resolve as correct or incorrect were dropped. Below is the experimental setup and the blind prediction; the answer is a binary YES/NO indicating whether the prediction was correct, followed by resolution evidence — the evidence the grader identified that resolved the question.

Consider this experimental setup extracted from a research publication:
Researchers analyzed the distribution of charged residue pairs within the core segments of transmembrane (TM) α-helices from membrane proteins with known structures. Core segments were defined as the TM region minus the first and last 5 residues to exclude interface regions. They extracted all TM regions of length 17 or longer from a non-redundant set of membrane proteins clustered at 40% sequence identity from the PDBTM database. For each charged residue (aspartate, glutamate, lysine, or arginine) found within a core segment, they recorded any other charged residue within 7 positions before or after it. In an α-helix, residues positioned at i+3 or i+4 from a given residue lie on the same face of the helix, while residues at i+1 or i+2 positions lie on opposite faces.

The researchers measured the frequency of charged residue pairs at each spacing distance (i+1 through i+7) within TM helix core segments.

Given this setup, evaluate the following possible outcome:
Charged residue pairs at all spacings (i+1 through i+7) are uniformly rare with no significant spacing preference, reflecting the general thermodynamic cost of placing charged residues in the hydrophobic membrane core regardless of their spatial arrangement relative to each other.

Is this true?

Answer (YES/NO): NO